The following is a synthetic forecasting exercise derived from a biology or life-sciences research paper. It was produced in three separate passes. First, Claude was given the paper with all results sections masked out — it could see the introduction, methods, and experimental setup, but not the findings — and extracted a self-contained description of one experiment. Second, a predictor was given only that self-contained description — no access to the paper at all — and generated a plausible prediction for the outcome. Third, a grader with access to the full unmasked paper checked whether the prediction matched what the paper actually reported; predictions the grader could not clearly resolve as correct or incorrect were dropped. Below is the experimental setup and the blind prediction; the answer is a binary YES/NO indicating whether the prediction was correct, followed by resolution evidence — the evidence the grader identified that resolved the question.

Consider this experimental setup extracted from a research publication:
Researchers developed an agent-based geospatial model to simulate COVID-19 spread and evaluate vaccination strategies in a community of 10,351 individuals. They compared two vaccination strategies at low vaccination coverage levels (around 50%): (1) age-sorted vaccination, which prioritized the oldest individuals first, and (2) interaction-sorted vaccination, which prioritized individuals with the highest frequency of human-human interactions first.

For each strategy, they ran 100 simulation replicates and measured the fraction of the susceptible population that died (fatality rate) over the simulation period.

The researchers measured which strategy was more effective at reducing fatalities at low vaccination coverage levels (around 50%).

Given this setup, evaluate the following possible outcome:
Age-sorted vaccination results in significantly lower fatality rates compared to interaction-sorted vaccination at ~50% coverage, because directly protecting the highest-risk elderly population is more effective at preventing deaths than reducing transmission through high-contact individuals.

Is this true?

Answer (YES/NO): YES